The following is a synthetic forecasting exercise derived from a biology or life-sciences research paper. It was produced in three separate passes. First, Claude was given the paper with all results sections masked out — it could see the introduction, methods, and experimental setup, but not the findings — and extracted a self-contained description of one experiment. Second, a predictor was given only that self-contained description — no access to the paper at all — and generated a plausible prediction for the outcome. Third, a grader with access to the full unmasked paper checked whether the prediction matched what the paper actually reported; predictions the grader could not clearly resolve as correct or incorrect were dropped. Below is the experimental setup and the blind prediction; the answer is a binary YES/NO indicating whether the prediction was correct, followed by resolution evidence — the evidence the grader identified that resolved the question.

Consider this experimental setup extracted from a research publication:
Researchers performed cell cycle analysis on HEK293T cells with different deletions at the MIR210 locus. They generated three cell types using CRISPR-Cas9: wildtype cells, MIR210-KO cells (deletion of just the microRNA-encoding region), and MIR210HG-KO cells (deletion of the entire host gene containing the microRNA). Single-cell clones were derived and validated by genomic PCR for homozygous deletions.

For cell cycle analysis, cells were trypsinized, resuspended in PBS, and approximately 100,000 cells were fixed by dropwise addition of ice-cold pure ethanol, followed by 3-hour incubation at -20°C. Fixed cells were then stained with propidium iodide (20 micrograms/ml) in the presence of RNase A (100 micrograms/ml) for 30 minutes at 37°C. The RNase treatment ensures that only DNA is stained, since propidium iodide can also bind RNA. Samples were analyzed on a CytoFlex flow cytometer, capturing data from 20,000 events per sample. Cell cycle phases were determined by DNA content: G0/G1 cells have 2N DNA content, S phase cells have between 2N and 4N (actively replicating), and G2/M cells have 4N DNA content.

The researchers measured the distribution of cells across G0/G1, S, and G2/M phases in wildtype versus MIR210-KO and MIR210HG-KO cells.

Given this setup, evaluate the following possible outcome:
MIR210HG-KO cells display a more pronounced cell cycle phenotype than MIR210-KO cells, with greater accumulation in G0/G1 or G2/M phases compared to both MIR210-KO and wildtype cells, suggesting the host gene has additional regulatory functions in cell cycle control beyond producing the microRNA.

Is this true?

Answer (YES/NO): NO